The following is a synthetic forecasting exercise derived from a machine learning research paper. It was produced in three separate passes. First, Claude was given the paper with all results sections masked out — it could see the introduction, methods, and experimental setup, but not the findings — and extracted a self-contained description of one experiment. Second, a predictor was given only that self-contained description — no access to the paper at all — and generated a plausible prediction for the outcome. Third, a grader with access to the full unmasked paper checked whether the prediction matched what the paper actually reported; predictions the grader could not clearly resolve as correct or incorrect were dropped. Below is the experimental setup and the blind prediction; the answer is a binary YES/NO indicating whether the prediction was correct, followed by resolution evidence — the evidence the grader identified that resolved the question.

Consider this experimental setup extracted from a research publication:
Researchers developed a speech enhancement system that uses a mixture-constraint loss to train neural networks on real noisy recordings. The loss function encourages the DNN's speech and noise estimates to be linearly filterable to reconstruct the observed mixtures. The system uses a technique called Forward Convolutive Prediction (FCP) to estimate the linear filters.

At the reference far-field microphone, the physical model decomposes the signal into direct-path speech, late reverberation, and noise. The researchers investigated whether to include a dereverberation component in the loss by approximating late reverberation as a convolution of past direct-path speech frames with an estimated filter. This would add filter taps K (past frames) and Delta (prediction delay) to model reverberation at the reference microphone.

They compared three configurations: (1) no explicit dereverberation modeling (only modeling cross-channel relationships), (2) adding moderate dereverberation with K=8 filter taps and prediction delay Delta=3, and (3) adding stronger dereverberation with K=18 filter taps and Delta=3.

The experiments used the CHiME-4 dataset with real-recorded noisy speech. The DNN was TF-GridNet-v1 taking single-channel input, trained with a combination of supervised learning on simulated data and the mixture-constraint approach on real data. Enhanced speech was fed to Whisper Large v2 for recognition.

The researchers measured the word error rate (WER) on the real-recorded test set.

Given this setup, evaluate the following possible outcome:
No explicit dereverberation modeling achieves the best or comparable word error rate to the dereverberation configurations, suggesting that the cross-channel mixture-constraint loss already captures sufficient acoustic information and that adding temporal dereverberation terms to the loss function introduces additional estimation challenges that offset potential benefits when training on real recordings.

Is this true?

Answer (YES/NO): YES